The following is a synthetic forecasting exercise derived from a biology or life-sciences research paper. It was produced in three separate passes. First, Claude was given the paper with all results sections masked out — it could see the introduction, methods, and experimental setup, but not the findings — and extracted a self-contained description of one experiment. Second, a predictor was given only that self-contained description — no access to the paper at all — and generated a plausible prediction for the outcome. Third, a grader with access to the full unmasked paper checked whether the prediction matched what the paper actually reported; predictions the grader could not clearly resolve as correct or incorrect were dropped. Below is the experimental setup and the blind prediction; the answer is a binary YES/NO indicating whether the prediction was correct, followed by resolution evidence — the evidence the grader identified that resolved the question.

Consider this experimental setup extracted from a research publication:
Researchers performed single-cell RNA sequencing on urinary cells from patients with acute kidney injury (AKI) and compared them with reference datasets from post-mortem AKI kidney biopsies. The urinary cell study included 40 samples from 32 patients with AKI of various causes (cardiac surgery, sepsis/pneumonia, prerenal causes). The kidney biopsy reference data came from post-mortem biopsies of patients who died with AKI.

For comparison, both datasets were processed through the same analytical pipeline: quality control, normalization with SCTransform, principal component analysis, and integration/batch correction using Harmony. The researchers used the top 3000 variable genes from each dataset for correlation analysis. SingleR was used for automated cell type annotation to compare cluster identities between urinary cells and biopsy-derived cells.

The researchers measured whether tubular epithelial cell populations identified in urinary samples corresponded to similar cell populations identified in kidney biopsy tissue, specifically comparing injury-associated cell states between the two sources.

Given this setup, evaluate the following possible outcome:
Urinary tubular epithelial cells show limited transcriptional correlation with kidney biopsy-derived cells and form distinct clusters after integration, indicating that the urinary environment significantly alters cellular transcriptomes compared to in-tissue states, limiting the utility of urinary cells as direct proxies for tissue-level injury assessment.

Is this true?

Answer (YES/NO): NO